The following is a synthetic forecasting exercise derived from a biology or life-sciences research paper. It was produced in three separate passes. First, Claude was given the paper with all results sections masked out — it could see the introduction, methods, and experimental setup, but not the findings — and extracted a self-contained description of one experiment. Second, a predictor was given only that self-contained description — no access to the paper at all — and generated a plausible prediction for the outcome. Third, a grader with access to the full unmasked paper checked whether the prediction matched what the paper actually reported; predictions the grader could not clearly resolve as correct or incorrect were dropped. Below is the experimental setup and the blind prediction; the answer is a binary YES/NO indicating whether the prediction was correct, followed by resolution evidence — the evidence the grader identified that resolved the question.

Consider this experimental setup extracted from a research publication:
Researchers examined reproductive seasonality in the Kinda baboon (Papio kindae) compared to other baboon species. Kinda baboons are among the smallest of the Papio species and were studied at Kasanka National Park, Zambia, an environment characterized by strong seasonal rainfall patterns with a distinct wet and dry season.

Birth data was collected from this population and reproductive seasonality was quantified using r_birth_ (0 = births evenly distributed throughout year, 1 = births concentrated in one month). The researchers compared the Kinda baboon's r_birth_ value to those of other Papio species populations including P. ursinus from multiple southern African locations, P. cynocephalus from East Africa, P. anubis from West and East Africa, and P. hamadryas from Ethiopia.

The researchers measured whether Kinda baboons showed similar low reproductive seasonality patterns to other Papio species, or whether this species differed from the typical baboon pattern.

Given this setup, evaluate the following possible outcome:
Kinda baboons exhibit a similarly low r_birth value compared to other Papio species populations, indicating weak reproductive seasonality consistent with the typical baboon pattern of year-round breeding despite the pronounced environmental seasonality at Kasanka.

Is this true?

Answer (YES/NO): NO